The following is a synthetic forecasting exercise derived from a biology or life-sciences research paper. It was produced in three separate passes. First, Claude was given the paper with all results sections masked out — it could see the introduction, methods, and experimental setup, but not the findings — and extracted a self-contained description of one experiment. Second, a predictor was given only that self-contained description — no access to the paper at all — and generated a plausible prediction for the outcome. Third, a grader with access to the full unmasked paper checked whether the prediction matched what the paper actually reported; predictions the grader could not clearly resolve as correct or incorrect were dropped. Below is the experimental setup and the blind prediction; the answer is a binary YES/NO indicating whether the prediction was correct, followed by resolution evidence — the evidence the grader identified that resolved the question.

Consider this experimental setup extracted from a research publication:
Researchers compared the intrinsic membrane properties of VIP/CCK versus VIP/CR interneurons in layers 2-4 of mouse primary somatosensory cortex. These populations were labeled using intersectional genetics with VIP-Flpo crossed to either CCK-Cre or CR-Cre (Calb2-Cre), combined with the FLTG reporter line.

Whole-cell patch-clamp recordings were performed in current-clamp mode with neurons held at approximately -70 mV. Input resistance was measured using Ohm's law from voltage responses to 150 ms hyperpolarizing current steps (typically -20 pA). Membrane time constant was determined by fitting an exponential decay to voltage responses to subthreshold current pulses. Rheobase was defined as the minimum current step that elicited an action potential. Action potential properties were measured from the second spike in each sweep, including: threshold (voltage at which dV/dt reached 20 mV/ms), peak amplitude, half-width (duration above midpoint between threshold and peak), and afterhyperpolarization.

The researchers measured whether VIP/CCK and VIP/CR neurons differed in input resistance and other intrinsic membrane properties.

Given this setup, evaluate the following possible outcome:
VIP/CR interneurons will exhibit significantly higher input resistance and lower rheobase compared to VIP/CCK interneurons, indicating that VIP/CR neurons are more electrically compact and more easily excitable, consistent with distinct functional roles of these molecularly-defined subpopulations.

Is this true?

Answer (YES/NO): NO